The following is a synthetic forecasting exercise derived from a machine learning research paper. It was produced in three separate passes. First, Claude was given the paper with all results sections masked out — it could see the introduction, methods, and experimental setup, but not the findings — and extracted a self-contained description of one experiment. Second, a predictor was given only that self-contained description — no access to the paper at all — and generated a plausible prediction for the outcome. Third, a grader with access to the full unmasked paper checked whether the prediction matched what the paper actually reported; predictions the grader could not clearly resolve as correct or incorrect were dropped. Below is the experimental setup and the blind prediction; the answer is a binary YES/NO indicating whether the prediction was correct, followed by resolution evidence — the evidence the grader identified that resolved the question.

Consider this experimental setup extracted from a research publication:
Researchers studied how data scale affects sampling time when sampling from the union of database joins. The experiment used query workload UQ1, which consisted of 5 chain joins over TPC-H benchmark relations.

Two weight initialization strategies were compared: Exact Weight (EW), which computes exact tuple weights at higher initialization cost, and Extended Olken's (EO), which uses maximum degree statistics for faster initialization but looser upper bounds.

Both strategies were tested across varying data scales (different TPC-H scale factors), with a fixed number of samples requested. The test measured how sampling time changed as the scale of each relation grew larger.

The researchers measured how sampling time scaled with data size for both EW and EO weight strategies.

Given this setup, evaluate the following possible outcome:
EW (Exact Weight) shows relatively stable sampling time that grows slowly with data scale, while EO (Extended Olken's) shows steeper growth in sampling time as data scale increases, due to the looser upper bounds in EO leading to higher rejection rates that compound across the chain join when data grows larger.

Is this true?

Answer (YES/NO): YES